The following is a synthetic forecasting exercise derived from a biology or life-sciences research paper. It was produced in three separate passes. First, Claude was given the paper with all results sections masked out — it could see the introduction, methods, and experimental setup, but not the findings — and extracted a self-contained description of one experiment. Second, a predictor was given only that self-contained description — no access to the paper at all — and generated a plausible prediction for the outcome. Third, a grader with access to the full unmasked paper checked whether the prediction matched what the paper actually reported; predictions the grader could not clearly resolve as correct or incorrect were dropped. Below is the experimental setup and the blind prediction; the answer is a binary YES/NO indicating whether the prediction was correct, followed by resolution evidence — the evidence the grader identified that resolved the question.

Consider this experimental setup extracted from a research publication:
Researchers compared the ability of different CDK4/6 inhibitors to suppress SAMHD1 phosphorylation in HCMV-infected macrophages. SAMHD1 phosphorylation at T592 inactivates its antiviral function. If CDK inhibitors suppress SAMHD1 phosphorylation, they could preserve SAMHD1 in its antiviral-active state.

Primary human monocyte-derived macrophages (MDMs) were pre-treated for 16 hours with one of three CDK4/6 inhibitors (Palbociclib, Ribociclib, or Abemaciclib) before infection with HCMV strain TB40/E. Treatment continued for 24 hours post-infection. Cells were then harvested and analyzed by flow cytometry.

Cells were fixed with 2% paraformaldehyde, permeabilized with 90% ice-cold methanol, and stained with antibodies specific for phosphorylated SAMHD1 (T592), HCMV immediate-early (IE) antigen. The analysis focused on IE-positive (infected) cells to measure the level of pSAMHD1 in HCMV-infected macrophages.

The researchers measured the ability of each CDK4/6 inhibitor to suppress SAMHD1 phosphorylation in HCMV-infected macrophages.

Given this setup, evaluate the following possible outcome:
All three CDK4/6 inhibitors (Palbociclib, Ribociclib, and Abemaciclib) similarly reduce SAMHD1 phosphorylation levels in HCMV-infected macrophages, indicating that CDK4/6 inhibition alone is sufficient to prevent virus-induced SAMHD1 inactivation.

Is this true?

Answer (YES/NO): NO